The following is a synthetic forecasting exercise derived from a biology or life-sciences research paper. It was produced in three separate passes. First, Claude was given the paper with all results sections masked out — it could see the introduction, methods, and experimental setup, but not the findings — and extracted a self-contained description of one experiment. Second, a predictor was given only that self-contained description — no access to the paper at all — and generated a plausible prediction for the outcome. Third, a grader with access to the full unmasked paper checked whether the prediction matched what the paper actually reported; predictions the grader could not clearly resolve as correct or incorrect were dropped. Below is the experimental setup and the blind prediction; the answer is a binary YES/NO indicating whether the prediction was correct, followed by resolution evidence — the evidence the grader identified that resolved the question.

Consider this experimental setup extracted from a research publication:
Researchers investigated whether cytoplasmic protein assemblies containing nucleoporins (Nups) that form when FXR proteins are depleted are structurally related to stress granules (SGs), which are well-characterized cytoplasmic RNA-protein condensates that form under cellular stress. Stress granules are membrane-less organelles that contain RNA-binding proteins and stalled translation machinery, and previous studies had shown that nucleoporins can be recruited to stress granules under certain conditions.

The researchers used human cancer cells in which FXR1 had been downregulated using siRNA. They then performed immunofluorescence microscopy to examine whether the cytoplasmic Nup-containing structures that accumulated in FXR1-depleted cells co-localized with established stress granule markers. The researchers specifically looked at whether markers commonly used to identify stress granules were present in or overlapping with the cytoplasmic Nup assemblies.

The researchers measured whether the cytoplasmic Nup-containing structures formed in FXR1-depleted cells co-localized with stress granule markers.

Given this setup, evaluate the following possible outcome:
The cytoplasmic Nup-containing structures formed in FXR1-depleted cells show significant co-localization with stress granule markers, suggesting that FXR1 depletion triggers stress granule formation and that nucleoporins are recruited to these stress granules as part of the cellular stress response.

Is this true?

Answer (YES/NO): NO